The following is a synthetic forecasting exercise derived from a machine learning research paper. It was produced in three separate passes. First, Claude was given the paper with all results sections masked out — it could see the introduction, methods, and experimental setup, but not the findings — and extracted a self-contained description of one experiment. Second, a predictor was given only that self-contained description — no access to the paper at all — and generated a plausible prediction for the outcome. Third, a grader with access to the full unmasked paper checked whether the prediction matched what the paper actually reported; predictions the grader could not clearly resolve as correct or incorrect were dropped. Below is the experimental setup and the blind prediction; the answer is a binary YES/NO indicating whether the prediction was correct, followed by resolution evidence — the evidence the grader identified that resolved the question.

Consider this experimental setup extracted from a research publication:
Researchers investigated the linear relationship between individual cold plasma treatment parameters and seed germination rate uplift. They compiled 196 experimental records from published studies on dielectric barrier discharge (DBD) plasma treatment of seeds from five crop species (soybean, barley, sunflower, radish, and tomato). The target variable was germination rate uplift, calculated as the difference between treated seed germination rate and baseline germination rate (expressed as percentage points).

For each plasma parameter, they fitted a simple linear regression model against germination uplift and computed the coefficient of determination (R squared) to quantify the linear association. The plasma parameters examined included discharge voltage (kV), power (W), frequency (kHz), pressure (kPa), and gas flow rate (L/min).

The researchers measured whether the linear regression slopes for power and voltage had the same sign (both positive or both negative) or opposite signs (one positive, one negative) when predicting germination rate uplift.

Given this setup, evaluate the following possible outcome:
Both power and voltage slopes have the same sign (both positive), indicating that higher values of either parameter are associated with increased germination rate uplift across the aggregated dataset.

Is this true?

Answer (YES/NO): NO